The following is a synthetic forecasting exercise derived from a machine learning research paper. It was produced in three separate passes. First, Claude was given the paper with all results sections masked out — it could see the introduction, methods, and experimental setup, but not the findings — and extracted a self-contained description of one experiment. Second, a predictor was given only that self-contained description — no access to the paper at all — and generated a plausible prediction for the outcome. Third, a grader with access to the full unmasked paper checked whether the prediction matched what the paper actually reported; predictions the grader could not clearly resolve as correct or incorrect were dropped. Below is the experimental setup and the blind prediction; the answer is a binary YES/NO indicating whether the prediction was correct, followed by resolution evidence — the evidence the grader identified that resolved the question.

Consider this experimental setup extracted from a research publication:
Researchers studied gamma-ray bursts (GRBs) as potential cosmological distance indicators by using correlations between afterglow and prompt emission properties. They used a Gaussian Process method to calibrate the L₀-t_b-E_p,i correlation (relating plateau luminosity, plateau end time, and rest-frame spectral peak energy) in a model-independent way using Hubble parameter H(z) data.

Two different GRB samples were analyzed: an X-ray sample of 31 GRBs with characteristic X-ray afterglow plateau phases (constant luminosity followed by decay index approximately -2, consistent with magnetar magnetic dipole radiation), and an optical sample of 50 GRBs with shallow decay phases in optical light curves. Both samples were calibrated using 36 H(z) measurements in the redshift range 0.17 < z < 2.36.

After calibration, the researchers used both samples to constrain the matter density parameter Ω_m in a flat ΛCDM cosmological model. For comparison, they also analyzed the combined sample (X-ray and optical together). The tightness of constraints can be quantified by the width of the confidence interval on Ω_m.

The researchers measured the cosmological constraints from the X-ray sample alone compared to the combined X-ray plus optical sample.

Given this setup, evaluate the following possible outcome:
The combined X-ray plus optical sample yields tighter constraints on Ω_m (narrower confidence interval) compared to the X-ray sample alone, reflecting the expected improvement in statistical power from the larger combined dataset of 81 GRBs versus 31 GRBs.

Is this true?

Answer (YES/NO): YES